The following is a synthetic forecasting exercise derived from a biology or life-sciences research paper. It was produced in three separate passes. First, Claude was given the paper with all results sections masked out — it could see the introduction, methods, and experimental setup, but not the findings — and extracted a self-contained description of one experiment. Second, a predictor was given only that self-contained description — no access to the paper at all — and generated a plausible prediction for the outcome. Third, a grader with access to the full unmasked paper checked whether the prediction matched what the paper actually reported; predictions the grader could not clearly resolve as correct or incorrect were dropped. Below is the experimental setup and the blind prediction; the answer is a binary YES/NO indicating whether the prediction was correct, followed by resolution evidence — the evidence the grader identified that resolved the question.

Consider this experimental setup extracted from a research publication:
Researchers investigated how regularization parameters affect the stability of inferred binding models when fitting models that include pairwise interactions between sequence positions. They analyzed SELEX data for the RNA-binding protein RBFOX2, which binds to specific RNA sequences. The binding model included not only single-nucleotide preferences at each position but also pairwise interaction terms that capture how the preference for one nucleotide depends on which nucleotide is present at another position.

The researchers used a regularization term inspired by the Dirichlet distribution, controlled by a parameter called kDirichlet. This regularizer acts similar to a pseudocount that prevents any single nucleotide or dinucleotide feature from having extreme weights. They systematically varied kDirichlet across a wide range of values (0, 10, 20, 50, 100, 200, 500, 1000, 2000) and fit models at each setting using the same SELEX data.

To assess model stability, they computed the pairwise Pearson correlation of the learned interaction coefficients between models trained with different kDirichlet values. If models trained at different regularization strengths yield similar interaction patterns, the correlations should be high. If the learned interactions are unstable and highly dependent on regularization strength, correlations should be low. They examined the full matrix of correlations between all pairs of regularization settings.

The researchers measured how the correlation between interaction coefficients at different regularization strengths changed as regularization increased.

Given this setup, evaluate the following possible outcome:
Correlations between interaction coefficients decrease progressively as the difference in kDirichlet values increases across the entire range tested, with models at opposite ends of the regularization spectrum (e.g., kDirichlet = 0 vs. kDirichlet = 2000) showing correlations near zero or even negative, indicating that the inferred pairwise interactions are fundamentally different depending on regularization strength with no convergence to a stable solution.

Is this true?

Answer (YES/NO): NO